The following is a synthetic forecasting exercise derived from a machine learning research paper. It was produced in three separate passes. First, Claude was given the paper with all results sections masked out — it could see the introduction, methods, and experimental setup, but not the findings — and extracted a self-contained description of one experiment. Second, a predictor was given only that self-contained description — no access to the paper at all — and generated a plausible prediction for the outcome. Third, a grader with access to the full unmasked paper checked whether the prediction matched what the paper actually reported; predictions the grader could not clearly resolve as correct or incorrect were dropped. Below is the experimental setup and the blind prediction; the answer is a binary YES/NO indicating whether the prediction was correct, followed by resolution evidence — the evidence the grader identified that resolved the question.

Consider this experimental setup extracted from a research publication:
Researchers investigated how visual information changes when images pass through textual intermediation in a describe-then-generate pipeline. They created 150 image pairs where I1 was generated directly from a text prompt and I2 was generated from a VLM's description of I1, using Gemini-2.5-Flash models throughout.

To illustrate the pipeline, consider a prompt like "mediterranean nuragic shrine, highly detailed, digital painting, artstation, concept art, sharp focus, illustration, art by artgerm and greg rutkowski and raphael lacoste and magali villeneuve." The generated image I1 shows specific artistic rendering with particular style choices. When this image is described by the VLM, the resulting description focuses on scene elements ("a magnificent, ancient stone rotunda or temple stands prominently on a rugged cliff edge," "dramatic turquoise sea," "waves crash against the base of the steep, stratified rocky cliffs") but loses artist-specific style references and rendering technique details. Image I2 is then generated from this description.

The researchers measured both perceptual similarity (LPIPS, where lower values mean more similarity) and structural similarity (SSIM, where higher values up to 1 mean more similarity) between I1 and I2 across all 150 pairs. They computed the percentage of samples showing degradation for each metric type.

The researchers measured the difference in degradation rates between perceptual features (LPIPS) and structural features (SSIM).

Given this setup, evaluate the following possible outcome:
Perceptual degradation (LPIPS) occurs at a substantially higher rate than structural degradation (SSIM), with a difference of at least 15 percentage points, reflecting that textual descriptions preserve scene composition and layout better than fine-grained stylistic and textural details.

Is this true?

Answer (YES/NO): NO